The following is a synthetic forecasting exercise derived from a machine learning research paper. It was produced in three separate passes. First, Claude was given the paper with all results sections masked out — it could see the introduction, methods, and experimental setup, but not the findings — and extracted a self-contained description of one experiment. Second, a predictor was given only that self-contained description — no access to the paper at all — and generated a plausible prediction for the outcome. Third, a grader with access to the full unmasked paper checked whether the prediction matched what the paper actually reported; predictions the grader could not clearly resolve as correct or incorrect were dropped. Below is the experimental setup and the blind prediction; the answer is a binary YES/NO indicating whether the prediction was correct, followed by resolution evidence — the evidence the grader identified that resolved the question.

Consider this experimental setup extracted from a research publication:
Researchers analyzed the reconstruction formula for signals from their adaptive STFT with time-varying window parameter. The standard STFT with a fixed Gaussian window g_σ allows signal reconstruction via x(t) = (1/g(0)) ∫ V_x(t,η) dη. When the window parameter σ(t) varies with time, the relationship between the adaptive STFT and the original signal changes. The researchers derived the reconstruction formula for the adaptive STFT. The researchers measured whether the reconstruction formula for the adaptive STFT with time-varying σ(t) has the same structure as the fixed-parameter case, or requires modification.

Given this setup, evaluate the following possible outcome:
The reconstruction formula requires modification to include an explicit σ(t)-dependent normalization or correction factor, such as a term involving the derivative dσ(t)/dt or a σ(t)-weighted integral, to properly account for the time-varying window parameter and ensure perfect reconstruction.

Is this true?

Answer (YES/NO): YES